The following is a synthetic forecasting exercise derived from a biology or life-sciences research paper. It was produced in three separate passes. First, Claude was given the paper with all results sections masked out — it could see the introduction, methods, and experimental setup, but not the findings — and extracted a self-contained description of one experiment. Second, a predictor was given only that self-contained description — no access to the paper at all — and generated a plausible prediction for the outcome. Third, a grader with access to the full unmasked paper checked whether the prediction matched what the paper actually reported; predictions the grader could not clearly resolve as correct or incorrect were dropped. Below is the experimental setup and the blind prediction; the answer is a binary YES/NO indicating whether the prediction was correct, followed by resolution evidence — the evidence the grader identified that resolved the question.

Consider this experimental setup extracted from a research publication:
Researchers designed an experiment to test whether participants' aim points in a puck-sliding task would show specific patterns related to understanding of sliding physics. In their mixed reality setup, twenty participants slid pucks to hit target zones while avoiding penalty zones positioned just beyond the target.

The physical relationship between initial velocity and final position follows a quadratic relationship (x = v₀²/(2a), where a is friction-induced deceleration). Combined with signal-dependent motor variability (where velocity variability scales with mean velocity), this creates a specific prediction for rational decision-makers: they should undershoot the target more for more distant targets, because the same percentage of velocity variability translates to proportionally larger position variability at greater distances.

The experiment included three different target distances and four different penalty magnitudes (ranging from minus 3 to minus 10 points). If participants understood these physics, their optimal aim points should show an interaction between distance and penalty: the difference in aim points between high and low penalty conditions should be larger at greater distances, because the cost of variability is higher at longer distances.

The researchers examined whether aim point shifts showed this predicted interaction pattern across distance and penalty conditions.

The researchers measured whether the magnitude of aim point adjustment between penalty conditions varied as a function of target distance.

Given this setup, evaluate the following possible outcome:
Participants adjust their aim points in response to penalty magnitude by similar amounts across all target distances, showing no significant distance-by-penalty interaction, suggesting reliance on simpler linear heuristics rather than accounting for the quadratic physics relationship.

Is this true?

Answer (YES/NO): NO